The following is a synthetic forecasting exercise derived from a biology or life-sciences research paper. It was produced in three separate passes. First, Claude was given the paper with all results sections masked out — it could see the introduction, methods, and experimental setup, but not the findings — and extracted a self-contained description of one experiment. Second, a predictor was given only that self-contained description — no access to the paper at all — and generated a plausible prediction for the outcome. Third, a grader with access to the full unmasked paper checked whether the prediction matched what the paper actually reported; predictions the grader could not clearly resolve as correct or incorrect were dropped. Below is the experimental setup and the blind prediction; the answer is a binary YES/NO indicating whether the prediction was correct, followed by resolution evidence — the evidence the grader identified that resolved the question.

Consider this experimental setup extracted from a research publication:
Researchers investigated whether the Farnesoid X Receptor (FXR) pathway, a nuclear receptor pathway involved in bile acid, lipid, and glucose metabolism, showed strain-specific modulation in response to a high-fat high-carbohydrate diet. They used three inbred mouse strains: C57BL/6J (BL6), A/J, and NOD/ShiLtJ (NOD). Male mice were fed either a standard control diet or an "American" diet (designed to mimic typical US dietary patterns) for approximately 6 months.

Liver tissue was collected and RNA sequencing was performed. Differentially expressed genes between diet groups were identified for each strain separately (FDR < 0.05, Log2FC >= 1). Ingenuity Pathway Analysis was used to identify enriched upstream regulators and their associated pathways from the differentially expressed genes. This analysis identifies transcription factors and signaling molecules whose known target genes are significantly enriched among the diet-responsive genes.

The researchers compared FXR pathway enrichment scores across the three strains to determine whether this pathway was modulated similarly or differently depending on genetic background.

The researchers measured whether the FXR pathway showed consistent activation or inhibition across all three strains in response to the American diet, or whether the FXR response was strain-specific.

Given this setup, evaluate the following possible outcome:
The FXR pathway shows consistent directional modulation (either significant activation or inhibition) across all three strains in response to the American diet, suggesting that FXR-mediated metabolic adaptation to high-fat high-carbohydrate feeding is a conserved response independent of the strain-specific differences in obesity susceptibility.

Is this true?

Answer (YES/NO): NO